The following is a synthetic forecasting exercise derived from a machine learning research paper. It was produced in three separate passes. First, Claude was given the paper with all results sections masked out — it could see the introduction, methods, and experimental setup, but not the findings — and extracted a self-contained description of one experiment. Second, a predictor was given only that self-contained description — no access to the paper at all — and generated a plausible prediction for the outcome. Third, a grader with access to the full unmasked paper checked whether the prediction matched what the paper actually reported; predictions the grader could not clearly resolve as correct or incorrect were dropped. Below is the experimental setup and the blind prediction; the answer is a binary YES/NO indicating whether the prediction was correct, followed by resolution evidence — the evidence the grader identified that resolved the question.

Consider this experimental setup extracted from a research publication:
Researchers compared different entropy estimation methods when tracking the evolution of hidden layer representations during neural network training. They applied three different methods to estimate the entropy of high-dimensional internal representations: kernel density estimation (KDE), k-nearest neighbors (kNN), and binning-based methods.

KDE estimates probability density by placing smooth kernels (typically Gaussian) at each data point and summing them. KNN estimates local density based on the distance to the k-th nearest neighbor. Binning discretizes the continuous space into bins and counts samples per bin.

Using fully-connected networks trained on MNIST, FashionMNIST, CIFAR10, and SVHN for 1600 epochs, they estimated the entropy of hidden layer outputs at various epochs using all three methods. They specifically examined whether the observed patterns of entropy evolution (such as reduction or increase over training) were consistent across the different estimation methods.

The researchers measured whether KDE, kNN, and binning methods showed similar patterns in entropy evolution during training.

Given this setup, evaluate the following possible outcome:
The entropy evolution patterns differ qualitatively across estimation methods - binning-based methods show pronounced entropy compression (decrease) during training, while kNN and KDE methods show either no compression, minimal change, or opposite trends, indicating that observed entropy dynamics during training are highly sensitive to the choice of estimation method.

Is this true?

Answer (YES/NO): NO